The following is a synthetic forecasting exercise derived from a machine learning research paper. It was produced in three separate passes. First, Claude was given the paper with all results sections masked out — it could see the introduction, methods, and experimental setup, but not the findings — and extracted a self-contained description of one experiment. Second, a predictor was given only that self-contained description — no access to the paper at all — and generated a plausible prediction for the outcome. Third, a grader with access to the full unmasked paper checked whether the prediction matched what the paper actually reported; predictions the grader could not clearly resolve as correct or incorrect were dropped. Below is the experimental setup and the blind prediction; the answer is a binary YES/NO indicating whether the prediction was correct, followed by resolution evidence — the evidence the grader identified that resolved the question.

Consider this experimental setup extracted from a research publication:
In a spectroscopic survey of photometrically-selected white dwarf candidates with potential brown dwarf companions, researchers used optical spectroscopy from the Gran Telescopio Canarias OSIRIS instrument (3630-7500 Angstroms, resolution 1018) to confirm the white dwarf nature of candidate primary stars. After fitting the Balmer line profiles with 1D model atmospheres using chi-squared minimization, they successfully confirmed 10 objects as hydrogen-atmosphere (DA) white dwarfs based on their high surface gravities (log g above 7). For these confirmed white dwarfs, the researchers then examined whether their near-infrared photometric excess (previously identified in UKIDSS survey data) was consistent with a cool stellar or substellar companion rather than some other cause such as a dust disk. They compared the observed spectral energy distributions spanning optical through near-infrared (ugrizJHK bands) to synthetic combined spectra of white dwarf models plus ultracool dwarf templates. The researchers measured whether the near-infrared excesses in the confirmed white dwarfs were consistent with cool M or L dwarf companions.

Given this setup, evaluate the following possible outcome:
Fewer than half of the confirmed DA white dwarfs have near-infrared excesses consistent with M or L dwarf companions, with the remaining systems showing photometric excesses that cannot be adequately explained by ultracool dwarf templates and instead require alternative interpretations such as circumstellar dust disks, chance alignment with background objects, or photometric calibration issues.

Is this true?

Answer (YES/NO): NO